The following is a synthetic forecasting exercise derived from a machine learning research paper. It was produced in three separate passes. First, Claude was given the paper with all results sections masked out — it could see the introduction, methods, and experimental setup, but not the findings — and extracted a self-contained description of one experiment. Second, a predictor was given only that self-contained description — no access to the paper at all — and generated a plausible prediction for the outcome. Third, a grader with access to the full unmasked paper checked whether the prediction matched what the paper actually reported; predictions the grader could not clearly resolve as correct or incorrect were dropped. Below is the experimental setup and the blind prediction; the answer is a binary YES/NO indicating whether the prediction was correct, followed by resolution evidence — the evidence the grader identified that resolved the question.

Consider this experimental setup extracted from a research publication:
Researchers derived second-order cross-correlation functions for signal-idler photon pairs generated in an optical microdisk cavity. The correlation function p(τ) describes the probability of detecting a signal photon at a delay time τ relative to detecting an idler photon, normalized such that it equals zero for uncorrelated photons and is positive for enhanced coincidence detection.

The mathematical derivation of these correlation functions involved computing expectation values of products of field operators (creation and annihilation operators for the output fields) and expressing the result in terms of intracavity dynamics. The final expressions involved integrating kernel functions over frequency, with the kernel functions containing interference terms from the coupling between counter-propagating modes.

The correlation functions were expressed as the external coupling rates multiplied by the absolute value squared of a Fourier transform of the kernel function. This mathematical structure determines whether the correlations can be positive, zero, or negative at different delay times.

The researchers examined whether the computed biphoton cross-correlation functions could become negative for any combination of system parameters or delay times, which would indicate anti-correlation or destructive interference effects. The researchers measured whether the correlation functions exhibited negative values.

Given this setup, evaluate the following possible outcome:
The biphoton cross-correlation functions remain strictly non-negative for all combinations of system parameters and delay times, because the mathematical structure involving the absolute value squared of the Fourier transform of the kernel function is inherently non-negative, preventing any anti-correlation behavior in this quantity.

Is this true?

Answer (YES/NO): YES